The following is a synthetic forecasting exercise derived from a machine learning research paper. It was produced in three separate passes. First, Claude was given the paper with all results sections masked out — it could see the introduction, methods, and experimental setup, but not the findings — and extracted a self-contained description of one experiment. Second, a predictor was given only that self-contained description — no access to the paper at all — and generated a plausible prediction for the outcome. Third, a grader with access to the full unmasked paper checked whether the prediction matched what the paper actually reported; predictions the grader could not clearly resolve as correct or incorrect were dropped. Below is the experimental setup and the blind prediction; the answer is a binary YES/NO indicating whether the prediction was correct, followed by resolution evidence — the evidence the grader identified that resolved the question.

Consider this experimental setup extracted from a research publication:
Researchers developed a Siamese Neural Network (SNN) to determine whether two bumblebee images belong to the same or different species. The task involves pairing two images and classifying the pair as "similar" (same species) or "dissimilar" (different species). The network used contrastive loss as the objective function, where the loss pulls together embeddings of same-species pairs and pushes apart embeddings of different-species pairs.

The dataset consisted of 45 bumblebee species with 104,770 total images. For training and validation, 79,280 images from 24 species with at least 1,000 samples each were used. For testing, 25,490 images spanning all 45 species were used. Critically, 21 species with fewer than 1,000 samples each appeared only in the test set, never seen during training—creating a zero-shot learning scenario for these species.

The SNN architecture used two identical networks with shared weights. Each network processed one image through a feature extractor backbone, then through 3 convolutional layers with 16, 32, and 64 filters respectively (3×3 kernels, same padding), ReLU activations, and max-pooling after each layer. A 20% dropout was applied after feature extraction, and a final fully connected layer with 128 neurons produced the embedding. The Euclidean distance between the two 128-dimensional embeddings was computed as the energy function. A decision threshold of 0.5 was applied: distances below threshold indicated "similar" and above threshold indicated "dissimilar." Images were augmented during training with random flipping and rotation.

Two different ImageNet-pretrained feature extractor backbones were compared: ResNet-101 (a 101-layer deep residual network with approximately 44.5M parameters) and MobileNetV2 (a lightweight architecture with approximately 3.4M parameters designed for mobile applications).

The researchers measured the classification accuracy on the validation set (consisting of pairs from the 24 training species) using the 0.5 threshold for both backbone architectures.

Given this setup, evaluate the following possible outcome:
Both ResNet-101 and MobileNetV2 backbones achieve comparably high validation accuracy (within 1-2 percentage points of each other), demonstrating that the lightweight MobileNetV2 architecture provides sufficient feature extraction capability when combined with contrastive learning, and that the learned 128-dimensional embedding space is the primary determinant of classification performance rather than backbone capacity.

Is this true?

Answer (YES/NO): NO